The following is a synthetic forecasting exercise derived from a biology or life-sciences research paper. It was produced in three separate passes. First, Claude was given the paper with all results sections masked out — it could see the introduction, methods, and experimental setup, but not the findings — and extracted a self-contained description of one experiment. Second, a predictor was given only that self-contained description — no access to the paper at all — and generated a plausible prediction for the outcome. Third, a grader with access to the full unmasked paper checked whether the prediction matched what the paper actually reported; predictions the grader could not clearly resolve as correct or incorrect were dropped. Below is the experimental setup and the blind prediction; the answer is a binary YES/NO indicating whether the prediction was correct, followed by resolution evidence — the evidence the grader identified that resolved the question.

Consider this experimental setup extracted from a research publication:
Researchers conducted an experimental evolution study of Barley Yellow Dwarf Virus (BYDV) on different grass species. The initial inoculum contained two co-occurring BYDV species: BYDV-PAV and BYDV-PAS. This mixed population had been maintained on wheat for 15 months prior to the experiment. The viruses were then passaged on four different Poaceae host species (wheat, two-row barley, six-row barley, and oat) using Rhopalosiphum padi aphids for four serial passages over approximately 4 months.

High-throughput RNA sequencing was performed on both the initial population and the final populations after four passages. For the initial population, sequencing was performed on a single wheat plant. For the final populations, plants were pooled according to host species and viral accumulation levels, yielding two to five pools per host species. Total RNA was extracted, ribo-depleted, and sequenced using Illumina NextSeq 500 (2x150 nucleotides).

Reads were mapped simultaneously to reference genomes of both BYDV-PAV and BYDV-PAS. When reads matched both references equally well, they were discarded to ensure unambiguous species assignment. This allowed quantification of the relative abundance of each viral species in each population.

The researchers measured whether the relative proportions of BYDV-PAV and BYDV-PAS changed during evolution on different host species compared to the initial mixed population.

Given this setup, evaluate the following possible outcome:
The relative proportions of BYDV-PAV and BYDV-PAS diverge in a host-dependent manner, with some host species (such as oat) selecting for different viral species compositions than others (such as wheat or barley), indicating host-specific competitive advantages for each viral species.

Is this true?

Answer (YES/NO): NO